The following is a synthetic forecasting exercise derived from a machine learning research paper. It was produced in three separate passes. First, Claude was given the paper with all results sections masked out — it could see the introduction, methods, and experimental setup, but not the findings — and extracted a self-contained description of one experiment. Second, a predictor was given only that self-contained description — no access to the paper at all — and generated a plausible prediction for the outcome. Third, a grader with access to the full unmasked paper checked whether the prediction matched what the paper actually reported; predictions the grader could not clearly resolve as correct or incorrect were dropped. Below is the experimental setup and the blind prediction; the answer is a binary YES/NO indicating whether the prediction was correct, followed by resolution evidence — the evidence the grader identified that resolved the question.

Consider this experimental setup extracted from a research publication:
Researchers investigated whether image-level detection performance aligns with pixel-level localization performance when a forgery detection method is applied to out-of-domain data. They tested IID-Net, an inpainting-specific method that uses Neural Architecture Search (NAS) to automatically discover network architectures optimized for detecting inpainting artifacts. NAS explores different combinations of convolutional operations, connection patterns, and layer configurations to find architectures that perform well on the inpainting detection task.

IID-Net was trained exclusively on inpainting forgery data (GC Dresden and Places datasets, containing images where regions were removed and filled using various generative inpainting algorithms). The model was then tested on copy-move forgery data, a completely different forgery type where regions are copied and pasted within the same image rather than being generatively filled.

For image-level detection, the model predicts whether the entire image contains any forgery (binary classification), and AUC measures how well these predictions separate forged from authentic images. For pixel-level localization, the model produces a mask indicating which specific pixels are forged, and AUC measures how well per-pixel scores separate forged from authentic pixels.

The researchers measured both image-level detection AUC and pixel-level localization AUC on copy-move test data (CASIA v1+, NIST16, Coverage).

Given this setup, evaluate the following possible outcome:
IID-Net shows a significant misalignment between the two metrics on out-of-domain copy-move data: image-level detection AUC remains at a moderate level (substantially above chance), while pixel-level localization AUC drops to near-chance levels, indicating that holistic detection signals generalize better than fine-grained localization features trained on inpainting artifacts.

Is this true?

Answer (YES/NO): NO